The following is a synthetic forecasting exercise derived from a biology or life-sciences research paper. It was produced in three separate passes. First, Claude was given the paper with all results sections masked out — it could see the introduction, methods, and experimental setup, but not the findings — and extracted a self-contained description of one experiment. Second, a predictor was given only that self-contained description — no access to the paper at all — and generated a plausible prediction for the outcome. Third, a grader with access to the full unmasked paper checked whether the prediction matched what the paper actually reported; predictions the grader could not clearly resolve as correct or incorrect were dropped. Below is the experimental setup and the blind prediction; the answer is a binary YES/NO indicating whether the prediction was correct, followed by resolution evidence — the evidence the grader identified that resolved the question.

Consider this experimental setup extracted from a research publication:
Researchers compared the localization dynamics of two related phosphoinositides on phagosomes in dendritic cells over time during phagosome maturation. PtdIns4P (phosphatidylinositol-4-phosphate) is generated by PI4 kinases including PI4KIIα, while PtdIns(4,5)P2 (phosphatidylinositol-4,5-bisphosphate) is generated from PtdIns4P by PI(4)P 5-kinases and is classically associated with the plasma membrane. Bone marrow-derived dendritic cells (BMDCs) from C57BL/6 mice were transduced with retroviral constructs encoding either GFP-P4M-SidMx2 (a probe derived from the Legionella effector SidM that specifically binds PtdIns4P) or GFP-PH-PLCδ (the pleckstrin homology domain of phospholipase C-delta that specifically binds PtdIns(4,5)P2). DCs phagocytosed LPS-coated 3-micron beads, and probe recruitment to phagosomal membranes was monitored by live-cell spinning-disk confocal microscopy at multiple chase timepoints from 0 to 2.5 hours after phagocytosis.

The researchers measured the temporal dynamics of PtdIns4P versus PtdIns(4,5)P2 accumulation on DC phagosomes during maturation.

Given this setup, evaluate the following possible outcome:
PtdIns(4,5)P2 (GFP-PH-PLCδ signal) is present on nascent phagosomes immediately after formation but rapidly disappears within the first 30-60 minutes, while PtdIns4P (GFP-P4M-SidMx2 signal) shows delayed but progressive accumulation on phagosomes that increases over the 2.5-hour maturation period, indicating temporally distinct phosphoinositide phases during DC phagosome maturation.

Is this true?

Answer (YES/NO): NO